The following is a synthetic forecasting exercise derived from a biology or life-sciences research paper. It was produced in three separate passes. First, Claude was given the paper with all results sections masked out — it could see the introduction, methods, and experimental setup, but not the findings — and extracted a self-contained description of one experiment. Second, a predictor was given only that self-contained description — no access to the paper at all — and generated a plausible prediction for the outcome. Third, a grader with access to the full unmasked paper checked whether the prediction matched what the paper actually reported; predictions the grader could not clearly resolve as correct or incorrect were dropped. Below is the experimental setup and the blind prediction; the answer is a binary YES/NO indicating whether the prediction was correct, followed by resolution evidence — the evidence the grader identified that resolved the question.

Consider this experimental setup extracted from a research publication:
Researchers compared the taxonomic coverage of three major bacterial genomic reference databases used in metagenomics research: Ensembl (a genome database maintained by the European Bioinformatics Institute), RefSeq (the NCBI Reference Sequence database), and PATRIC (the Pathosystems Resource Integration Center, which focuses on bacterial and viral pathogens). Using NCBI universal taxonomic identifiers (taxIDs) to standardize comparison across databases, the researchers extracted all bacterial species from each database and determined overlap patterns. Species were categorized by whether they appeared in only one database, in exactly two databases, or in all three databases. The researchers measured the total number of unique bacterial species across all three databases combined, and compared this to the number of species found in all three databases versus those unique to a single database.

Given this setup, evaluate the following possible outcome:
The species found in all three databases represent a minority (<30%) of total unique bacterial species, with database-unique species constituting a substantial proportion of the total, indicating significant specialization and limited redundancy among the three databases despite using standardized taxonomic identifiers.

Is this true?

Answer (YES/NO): YES